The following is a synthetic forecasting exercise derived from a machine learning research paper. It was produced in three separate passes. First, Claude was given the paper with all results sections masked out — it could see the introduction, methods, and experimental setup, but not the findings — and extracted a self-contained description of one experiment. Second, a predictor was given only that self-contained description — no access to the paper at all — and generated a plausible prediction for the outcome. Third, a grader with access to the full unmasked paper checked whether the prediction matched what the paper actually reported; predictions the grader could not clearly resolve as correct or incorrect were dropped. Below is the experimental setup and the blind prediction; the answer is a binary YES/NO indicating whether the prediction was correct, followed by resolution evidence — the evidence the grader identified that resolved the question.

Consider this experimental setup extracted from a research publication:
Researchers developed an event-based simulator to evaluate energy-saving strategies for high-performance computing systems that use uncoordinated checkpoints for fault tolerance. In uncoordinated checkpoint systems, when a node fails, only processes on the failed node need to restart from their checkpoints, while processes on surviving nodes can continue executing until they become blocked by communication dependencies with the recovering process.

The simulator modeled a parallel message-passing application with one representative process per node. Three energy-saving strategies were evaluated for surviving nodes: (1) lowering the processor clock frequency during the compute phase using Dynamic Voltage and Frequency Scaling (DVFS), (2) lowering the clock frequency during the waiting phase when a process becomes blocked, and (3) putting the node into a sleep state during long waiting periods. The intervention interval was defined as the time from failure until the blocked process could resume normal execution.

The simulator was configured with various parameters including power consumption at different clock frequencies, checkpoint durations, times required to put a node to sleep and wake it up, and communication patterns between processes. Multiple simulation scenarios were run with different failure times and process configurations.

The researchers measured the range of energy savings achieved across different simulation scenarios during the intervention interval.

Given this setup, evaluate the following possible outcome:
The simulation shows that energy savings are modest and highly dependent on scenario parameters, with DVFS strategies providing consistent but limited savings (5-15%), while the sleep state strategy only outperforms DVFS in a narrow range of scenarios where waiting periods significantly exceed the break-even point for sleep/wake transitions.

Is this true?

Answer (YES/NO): NO